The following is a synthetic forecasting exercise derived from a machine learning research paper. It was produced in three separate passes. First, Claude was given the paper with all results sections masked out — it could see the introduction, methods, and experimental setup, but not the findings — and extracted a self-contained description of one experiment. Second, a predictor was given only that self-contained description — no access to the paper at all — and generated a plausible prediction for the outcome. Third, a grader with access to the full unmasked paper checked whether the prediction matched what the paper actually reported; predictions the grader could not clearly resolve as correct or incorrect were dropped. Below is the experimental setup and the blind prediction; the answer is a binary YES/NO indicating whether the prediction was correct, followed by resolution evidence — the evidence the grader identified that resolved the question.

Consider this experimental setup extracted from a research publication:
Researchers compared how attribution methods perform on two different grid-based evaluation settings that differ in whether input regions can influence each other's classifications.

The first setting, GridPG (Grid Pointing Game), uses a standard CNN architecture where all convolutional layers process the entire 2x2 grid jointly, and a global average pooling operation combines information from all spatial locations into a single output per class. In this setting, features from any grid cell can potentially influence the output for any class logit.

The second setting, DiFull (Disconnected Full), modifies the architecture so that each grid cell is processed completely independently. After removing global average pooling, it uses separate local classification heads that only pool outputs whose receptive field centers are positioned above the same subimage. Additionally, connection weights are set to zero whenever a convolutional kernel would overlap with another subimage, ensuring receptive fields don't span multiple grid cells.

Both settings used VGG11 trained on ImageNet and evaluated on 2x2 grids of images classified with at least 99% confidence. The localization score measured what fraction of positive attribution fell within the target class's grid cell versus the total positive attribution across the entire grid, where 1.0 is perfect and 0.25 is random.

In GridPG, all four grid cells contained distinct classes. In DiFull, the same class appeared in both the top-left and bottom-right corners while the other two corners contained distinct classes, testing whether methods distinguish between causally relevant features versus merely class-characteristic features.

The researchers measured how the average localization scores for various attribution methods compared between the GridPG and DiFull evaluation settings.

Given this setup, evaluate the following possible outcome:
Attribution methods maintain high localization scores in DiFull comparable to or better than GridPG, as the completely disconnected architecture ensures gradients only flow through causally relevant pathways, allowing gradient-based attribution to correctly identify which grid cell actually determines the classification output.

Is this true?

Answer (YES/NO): NO